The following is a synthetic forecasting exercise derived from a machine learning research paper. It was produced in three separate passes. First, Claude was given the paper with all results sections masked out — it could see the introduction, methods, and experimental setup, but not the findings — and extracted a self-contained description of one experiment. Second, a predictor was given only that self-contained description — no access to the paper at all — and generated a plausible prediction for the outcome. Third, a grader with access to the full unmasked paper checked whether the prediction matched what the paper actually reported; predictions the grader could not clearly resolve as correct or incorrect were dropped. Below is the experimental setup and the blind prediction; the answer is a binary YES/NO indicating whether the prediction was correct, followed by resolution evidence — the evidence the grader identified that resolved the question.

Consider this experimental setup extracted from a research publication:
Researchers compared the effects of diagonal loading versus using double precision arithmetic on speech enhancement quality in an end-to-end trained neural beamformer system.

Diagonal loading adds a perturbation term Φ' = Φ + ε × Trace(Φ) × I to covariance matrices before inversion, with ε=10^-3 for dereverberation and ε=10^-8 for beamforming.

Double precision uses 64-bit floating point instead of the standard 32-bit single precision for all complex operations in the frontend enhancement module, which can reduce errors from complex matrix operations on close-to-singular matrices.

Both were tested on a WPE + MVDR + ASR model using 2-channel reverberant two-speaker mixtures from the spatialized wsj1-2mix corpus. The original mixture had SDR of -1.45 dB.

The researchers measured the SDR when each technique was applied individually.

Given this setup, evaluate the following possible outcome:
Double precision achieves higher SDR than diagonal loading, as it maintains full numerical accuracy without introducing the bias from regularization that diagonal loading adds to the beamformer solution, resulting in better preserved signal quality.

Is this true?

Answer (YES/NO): NO